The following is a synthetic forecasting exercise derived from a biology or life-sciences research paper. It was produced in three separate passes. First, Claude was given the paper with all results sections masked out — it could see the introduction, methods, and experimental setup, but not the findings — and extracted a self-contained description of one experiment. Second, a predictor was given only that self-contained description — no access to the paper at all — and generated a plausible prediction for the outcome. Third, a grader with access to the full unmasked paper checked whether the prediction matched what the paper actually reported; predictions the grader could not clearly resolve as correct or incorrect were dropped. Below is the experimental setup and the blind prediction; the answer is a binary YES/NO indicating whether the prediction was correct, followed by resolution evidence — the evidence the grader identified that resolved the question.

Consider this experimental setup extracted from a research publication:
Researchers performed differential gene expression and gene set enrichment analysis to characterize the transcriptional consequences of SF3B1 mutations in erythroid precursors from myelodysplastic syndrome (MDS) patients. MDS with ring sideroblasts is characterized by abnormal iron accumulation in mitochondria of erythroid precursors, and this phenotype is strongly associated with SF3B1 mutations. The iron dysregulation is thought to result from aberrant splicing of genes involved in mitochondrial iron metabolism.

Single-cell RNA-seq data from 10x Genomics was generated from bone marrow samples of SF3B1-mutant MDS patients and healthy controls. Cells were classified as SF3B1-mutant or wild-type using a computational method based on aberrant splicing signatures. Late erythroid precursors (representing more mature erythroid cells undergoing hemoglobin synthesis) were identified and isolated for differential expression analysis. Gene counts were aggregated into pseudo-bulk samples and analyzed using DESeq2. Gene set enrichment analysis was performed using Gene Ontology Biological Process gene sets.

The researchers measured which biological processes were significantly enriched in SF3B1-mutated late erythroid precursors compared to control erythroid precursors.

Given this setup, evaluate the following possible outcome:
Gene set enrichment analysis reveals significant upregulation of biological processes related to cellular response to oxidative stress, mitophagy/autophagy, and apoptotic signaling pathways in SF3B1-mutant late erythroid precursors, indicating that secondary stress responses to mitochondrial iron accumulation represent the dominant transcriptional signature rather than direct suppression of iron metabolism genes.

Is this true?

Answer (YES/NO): NO